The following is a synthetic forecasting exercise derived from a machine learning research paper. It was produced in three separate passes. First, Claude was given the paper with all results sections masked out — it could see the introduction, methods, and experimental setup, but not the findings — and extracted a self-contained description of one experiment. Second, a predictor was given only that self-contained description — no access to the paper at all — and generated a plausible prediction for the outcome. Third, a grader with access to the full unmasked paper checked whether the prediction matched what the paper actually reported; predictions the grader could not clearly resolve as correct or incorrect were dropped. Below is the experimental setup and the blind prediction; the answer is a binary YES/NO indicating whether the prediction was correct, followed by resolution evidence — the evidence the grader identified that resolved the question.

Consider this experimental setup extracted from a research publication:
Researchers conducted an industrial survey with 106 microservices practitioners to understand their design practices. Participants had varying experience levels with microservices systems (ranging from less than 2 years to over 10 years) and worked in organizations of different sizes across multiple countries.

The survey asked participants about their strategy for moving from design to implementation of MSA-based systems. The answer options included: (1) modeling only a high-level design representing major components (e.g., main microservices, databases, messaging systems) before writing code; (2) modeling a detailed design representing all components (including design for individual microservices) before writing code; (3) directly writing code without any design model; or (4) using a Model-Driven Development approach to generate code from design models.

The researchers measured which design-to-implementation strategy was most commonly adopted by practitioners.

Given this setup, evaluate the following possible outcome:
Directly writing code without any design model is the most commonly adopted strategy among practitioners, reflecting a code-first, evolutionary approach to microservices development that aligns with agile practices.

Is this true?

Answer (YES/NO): NO